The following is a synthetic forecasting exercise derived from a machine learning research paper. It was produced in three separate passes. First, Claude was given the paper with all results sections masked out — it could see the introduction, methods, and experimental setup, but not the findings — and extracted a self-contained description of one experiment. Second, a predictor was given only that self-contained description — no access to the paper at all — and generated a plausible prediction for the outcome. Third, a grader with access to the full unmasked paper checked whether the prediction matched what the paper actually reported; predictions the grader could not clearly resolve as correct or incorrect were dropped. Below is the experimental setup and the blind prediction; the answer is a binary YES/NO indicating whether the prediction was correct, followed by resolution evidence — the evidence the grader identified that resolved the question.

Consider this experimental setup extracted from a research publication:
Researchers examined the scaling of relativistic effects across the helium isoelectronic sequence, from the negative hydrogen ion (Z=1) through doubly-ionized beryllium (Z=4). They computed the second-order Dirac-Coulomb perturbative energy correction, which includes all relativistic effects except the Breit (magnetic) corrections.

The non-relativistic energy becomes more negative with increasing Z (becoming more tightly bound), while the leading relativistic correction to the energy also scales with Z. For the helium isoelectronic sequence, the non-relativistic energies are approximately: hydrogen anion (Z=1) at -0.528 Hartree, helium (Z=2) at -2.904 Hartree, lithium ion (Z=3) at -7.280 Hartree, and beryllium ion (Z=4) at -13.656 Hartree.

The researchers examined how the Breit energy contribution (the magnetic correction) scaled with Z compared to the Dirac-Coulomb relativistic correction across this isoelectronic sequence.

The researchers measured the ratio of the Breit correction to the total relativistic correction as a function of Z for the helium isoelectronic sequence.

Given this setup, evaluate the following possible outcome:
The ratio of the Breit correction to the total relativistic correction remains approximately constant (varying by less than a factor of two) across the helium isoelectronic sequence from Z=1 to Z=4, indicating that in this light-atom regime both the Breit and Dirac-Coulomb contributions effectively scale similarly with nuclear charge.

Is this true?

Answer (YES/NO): NO